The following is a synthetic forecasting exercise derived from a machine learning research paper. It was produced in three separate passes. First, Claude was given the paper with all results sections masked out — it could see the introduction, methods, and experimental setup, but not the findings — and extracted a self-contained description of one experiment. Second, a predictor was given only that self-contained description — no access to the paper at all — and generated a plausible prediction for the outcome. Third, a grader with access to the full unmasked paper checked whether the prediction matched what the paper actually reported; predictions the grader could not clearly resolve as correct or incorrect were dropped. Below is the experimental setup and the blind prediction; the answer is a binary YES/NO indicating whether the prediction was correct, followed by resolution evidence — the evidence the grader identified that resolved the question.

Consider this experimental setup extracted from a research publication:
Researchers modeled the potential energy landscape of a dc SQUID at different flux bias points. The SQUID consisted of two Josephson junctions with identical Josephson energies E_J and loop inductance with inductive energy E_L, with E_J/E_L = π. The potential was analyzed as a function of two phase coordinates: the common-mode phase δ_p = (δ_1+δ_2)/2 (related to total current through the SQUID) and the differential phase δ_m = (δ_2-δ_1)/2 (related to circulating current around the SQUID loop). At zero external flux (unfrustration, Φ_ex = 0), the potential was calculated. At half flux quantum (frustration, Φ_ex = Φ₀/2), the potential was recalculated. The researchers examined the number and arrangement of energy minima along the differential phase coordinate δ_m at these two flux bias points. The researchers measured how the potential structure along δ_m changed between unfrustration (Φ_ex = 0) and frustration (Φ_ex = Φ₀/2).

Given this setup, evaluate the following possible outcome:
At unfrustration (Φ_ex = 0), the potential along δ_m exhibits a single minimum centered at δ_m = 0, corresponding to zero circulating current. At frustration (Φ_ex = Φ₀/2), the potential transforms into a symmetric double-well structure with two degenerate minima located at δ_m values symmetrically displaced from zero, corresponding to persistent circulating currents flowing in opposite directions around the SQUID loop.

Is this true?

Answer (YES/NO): YES